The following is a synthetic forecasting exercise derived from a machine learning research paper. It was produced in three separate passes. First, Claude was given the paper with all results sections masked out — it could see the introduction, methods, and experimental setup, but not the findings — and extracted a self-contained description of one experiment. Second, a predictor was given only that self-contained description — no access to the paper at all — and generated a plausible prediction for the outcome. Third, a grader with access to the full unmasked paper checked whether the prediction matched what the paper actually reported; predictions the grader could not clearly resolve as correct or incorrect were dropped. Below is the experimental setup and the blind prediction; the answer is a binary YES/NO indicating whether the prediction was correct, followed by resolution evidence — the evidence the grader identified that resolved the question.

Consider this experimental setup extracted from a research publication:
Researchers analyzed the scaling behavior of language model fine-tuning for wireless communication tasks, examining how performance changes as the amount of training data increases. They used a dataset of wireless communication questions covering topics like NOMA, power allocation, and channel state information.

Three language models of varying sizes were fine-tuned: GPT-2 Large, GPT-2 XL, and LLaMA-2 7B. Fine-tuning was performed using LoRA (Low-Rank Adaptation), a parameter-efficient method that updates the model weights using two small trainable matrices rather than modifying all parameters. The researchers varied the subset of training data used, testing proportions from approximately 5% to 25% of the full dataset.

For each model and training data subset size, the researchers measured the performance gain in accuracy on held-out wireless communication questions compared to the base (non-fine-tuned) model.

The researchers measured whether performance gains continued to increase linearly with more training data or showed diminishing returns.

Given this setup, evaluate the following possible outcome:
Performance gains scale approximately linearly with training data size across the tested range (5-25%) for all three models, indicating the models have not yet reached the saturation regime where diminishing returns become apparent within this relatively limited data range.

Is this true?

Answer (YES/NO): NO